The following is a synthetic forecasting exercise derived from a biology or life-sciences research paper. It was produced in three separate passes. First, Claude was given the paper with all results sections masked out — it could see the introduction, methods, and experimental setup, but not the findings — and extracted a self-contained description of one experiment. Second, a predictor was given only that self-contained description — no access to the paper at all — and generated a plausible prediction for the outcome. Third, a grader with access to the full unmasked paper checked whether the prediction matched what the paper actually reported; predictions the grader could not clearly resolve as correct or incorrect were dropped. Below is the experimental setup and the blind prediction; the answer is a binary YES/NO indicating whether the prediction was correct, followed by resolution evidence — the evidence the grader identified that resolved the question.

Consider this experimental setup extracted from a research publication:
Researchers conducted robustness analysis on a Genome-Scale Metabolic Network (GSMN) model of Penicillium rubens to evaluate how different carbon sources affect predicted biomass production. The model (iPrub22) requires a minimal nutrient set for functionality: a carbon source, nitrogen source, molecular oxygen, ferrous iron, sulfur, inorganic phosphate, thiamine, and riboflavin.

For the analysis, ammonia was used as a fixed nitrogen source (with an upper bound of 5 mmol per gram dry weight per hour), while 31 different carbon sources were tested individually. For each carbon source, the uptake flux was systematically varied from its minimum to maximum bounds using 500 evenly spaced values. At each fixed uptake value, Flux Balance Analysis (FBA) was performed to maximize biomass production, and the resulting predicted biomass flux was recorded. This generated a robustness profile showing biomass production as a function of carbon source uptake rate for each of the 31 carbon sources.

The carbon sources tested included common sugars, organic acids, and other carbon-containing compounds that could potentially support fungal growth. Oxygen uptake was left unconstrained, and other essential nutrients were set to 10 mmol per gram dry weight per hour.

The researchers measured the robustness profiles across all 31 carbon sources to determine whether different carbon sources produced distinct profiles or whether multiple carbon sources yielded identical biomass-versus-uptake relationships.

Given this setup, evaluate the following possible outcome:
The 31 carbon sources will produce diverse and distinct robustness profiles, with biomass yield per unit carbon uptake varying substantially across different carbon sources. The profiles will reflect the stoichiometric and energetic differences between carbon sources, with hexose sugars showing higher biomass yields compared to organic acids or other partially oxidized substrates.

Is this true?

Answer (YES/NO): NO